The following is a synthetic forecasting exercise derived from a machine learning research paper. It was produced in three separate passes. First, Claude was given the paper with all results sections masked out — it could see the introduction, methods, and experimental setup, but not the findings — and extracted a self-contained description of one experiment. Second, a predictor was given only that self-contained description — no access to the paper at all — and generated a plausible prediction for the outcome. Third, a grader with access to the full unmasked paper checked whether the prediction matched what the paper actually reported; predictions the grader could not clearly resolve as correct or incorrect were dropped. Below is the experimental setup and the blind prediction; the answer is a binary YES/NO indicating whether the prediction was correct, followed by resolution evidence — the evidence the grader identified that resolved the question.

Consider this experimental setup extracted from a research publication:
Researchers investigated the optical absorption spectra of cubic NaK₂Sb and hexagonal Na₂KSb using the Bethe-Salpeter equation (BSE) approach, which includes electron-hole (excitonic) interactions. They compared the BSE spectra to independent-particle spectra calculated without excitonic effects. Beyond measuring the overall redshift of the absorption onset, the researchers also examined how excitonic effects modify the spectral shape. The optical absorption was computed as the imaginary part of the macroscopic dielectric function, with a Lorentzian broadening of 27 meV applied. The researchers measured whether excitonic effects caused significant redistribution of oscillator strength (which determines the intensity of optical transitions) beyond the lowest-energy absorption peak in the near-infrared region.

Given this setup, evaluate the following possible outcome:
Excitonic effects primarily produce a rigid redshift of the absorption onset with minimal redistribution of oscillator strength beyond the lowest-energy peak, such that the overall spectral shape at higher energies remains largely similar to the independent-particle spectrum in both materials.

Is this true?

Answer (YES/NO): NO